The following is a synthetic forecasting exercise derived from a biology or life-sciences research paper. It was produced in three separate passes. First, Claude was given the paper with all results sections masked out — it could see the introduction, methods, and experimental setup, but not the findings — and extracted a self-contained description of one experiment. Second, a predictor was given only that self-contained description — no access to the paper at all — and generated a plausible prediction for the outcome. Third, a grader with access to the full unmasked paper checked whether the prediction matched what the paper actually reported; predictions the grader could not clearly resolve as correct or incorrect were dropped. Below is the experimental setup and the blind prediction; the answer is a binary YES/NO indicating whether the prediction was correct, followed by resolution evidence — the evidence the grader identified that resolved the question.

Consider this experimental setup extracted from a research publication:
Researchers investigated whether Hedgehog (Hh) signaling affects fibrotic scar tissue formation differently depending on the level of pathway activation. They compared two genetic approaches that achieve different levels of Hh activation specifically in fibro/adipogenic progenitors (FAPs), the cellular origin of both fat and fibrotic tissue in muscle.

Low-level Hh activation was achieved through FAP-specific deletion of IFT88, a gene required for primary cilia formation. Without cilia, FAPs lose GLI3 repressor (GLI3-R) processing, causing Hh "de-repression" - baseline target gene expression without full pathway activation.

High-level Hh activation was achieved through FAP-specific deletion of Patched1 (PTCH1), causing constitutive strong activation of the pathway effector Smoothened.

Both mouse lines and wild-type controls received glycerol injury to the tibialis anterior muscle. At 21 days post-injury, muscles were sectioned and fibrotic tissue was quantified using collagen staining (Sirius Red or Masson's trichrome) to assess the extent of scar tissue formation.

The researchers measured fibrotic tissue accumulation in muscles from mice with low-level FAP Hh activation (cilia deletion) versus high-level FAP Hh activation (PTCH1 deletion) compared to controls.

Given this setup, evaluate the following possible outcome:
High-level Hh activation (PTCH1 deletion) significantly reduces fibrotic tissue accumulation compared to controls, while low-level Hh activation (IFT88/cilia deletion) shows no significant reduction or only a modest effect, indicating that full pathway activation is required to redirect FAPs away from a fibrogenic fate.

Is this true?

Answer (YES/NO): NO